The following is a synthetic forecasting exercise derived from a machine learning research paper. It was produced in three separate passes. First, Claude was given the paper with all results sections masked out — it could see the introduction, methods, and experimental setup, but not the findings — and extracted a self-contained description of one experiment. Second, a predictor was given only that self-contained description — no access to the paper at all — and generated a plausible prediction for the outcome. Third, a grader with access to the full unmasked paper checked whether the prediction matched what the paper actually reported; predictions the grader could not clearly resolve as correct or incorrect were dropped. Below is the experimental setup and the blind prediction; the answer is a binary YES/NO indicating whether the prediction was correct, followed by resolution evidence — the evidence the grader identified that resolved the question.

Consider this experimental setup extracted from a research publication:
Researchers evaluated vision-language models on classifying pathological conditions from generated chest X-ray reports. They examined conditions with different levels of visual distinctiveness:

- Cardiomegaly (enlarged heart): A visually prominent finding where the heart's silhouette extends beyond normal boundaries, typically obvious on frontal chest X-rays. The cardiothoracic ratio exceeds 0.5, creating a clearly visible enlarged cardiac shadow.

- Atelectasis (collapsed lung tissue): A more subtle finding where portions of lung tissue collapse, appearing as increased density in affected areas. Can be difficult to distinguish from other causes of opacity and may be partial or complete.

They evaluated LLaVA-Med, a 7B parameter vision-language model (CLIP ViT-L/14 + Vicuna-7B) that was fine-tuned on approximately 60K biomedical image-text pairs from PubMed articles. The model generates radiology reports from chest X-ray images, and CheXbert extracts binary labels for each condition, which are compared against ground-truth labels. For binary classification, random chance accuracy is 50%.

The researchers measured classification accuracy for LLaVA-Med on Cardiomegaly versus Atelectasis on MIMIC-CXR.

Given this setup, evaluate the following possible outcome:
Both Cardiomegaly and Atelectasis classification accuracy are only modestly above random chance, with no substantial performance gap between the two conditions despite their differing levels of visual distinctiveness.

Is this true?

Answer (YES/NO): NO